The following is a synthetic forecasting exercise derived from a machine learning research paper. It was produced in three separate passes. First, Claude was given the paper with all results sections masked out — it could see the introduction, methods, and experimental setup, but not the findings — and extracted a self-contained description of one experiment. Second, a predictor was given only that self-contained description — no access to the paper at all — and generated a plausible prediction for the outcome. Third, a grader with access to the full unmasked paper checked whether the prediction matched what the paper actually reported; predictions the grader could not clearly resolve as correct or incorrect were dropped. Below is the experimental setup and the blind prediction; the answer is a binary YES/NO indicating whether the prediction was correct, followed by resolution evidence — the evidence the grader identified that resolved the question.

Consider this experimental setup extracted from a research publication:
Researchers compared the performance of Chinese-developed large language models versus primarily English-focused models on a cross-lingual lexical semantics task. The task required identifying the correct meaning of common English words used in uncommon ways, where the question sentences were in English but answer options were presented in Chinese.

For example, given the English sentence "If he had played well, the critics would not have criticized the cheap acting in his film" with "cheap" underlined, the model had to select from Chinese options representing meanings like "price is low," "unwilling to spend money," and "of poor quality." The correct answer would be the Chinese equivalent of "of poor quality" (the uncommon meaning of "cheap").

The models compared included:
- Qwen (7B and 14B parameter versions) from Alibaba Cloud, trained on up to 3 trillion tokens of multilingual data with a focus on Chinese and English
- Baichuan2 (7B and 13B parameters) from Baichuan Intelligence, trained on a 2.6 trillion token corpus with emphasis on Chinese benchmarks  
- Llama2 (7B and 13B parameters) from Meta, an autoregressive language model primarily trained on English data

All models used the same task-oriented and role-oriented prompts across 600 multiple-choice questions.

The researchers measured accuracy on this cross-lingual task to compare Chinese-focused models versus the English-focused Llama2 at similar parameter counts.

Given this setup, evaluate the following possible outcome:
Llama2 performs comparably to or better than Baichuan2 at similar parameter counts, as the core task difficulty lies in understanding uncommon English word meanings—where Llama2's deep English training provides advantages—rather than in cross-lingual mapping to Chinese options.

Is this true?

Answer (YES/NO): NO